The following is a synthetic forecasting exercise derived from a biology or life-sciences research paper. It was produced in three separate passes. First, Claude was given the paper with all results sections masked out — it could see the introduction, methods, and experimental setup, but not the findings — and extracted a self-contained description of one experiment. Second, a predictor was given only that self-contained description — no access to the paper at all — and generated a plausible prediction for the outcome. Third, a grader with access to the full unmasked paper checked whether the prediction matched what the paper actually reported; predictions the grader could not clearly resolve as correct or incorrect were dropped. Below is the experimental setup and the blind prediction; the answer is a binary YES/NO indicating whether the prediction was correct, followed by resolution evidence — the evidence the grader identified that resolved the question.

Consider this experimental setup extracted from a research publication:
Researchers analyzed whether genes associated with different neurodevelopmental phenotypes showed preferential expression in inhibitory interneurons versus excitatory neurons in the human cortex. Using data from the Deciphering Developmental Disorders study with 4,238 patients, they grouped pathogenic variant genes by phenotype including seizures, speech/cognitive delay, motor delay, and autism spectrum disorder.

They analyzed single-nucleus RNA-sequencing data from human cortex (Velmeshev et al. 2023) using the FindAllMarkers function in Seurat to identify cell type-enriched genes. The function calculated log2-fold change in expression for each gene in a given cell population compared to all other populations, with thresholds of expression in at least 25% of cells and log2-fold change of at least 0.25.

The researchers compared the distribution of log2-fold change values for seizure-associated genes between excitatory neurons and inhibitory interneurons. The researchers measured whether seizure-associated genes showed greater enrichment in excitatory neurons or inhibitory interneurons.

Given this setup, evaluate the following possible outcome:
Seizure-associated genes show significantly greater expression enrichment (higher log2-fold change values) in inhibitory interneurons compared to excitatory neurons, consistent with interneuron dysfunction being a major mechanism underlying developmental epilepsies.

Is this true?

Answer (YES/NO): NO